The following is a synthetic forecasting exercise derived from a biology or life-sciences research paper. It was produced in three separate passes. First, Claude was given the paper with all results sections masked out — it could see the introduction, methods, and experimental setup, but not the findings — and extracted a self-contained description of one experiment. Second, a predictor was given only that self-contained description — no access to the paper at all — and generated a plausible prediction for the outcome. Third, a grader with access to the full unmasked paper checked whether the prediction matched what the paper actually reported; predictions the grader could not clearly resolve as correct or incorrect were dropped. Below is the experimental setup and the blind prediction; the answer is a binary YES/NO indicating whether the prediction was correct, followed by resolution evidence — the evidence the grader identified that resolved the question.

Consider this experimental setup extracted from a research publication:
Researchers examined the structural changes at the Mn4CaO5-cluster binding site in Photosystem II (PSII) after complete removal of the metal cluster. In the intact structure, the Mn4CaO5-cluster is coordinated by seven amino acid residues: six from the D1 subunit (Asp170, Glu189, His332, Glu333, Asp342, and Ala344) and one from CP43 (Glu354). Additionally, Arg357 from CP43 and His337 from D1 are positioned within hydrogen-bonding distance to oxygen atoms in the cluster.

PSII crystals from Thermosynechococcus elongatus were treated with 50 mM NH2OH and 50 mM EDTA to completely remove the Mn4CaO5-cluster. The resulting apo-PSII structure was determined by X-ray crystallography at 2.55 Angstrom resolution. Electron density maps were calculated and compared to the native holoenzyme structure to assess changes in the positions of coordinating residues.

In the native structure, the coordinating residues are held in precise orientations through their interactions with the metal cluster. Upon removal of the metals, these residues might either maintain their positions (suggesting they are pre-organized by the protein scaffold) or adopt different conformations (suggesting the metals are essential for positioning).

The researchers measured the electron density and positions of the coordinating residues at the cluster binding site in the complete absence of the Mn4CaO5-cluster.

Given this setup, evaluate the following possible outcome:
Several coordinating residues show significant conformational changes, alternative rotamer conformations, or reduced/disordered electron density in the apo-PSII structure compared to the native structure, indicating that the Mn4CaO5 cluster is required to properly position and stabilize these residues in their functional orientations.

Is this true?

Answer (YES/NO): NO